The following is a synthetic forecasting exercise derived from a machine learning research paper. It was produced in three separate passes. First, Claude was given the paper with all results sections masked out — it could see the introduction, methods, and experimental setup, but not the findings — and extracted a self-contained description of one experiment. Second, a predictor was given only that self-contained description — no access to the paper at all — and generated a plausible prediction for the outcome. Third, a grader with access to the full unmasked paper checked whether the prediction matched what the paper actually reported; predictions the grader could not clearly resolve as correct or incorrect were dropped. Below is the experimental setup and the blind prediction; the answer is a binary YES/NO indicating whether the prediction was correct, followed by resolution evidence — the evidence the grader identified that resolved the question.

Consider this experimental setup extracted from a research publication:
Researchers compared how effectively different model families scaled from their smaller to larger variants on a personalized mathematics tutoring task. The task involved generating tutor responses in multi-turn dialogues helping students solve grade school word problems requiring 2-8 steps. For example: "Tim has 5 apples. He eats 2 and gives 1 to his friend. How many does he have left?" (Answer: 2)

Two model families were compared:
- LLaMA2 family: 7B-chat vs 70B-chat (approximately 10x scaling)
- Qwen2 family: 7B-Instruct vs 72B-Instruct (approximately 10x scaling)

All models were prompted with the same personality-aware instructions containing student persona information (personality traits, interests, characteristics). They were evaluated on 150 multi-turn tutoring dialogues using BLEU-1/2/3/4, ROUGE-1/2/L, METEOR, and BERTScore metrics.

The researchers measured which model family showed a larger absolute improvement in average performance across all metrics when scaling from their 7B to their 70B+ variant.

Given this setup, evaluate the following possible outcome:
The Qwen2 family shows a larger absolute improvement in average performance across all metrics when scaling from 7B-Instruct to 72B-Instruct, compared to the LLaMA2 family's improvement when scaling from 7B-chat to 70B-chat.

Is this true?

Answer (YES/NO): YES